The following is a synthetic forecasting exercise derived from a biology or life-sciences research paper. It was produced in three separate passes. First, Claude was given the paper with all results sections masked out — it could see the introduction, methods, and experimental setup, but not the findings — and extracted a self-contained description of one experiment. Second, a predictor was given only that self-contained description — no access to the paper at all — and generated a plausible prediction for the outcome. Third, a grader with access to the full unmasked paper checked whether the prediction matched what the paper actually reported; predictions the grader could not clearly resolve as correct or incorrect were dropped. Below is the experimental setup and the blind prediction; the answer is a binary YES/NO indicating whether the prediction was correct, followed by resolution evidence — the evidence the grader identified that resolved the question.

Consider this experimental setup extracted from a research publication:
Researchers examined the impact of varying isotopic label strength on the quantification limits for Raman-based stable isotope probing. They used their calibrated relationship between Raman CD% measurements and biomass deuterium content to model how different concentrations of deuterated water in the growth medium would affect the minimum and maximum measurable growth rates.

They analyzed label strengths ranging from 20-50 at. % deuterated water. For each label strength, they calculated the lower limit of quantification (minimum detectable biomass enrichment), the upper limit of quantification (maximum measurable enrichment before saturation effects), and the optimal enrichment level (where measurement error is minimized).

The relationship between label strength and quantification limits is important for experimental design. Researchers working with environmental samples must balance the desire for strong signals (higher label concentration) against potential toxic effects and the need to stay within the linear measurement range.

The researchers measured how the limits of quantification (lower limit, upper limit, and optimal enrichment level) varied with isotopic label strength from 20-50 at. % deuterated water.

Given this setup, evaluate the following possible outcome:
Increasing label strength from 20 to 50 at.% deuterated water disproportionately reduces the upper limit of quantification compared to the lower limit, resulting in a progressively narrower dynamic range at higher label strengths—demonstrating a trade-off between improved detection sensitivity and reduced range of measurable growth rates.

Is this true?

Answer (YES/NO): NO